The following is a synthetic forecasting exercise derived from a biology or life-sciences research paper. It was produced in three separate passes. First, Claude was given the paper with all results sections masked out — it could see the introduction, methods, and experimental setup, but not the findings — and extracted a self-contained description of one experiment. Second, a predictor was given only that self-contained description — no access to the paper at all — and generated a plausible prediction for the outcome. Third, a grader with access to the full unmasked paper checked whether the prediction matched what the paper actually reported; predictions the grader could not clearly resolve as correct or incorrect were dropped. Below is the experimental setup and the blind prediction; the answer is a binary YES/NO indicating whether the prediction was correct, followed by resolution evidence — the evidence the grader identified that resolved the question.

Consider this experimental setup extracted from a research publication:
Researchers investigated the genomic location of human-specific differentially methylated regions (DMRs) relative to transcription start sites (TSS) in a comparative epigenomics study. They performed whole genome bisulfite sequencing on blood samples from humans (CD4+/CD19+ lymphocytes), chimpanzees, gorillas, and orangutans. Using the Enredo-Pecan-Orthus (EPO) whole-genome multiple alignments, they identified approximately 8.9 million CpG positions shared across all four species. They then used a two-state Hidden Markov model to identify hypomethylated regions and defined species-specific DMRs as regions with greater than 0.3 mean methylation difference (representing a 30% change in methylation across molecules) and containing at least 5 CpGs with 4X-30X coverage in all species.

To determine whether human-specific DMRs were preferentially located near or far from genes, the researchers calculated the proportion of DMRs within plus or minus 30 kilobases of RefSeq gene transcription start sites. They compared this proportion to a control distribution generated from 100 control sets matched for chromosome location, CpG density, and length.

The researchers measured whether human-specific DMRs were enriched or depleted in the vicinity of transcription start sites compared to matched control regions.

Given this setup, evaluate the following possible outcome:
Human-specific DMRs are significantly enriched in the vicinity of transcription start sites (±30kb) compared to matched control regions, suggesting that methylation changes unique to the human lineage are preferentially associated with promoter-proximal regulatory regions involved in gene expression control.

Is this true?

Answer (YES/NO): NO